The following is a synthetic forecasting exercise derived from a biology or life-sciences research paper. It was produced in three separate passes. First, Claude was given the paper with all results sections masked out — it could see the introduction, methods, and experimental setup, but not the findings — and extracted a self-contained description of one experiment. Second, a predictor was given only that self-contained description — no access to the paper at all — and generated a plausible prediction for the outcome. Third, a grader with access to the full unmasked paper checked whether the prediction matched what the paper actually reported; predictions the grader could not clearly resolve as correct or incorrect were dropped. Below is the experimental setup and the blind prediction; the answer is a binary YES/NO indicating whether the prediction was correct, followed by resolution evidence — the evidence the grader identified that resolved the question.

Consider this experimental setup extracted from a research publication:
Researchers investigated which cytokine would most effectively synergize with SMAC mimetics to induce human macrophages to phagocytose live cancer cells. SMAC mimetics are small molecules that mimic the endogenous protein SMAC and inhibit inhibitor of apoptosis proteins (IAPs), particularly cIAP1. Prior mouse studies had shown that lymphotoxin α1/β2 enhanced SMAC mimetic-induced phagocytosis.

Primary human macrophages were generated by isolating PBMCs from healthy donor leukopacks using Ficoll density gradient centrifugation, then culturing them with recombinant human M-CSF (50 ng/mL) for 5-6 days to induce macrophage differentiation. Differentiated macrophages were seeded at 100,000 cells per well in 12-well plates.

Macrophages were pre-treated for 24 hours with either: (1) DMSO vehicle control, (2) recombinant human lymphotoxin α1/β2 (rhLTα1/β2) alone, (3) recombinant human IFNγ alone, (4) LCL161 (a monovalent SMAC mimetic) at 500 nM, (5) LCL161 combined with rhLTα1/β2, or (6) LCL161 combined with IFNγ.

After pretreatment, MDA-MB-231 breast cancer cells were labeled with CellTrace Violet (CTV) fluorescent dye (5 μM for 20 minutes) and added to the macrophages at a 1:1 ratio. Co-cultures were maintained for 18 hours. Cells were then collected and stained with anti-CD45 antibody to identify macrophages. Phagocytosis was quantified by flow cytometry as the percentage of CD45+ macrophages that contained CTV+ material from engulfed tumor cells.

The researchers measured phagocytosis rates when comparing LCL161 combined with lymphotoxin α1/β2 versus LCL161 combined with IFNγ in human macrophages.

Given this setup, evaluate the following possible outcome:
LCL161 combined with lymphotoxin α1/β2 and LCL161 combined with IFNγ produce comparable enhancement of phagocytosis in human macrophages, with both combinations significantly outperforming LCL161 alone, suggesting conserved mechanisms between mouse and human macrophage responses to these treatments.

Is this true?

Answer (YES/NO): NO